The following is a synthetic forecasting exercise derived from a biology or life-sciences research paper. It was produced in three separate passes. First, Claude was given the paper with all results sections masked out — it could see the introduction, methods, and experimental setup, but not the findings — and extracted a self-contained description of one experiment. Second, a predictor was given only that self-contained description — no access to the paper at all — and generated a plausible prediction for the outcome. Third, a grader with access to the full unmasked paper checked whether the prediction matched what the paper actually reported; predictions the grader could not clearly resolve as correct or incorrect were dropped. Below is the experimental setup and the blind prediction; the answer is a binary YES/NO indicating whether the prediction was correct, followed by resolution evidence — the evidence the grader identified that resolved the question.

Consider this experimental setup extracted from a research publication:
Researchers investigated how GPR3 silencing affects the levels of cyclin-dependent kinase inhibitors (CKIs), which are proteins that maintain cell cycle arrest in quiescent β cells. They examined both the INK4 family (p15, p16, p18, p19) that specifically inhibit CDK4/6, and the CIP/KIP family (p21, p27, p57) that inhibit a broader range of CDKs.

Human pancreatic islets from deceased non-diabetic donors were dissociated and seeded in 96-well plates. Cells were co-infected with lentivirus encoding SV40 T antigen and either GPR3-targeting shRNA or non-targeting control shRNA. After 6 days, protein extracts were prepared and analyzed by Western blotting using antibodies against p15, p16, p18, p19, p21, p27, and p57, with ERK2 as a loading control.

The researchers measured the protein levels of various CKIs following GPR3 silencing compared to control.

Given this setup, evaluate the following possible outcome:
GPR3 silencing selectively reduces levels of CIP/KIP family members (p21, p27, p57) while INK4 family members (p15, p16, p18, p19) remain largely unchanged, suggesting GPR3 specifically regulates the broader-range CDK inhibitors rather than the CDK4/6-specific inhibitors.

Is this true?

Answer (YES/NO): NO